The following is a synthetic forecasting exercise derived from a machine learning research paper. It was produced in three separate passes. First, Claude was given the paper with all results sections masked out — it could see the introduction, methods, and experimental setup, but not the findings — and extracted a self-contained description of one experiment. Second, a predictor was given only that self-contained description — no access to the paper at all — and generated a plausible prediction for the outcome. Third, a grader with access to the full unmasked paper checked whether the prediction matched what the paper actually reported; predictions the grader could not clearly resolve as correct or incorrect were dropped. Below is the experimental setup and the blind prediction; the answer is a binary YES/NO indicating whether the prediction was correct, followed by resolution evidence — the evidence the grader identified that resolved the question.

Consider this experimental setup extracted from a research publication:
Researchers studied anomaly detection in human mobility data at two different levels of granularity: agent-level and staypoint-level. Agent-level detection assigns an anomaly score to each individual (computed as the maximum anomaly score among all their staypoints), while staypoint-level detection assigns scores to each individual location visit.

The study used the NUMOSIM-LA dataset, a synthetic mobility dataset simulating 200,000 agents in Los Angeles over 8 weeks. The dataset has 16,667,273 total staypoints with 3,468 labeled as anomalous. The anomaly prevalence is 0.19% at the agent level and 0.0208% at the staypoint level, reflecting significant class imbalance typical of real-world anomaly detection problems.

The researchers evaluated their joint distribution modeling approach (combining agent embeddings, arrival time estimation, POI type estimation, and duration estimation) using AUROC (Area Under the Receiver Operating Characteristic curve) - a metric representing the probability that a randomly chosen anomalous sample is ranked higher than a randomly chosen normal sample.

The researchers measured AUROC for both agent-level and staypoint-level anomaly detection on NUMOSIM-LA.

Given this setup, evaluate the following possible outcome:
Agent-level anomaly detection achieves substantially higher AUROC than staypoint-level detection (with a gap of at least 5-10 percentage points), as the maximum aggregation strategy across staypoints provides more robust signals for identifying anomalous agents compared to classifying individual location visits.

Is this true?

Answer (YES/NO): YES